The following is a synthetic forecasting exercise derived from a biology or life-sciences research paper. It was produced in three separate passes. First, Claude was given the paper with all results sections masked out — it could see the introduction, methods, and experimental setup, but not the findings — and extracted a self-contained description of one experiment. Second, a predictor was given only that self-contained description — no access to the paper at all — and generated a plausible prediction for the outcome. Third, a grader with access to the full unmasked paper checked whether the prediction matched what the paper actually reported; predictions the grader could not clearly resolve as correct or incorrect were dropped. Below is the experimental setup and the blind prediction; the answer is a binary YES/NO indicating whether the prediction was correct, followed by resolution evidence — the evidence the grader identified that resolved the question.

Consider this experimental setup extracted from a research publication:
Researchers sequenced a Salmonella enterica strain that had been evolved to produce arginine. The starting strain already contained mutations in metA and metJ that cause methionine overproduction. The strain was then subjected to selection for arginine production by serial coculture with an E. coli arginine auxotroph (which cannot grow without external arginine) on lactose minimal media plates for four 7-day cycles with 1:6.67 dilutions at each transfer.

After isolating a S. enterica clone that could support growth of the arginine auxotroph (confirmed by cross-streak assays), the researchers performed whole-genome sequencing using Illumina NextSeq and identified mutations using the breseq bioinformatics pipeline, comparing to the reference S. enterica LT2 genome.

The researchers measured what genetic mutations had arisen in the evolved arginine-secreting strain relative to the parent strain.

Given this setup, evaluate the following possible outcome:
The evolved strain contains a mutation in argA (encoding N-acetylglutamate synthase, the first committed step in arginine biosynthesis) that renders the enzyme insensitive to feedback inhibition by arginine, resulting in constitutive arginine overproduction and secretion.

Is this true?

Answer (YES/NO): NO